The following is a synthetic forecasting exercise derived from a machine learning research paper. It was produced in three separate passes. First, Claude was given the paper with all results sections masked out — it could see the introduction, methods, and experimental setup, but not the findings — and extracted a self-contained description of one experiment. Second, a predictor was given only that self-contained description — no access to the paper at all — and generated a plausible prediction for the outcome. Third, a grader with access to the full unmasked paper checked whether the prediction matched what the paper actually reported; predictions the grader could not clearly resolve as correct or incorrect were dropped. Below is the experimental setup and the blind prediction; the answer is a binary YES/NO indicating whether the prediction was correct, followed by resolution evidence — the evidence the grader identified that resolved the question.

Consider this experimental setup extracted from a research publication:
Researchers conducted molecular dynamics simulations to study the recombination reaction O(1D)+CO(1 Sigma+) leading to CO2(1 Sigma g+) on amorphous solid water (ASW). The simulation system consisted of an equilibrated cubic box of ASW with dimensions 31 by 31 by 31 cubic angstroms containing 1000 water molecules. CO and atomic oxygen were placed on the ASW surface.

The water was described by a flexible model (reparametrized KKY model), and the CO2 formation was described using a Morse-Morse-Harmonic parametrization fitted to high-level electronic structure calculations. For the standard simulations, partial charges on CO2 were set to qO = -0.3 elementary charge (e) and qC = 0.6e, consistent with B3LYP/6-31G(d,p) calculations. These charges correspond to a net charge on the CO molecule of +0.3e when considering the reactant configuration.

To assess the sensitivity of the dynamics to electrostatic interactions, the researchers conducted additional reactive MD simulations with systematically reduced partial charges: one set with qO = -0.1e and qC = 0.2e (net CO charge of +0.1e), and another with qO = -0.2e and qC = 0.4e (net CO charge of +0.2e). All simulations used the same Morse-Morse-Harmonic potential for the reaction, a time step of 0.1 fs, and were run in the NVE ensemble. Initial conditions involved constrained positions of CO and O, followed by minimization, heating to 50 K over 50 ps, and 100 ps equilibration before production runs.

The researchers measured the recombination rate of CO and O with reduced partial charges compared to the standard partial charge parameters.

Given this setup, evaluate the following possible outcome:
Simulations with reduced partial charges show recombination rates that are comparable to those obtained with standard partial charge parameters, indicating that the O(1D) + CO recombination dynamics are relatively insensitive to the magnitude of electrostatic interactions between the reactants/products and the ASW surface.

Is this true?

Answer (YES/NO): NO